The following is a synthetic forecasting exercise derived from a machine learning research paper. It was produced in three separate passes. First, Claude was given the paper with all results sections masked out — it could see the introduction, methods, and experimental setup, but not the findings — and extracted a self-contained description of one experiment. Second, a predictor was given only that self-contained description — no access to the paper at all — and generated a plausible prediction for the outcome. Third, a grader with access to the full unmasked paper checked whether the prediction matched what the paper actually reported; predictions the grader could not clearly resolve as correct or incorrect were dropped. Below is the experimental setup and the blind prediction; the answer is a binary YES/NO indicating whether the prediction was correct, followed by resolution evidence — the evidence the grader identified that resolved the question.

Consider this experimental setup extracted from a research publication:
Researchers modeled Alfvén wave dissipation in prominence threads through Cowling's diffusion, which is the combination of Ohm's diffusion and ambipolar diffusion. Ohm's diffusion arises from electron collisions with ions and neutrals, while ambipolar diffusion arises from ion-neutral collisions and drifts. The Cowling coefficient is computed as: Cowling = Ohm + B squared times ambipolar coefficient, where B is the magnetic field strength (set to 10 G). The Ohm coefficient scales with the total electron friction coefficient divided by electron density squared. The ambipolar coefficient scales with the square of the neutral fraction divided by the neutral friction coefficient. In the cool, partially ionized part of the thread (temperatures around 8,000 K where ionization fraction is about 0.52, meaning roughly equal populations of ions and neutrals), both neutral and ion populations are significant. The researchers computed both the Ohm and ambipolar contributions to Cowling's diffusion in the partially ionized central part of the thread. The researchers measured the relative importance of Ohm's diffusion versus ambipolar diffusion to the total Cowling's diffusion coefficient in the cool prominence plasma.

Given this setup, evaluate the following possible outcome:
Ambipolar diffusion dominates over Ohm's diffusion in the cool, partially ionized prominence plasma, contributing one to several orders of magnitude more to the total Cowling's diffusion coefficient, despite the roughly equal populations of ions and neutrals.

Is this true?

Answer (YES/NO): YES